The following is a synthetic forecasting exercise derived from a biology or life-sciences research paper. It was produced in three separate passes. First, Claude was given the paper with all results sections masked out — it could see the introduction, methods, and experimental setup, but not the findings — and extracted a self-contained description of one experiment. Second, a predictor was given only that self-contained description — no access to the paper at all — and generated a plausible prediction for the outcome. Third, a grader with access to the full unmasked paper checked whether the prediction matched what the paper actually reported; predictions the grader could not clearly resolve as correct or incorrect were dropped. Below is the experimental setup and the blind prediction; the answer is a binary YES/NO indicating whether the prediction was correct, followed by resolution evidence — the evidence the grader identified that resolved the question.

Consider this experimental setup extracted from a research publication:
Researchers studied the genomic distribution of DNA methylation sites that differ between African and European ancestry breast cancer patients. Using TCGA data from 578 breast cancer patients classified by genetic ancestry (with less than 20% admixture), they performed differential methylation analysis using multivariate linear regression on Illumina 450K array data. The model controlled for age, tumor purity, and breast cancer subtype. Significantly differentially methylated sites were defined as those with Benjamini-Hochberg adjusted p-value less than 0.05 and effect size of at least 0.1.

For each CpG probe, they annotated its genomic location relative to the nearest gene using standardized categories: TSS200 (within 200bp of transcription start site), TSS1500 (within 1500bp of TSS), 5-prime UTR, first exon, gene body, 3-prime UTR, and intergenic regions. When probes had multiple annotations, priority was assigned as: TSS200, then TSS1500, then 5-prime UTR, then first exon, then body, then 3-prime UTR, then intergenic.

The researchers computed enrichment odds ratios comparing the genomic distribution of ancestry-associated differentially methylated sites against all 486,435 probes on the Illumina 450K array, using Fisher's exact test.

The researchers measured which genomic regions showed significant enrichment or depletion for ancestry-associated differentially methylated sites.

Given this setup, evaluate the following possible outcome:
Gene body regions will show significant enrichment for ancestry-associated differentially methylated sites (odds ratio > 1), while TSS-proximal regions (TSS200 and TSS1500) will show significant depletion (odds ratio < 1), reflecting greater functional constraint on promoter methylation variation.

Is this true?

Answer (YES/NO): NO